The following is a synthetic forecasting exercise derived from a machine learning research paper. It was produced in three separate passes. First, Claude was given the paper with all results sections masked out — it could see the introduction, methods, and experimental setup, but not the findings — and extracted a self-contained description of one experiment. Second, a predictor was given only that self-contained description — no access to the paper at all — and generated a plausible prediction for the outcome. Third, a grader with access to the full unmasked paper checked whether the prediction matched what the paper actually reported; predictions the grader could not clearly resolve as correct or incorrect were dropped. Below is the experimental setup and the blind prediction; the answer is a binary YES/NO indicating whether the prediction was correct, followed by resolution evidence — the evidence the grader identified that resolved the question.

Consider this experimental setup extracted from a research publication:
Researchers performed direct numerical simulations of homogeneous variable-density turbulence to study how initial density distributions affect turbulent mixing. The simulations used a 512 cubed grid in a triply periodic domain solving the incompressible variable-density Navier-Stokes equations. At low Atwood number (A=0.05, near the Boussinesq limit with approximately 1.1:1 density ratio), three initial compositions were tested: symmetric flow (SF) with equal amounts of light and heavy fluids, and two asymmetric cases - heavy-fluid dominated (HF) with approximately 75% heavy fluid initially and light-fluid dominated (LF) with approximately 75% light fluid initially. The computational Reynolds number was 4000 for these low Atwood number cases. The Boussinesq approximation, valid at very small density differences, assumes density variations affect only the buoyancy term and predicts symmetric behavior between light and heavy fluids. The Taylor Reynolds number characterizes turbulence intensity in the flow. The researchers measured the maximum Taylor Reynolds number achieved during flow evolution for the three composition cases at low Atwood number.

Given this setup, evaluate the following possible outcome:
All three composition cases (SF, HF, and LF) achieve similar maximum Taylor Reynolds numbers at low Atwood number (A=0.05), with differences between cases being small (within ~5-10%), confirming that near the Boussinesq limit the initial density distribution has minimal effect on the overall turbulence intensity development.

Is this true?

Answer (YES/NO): NO